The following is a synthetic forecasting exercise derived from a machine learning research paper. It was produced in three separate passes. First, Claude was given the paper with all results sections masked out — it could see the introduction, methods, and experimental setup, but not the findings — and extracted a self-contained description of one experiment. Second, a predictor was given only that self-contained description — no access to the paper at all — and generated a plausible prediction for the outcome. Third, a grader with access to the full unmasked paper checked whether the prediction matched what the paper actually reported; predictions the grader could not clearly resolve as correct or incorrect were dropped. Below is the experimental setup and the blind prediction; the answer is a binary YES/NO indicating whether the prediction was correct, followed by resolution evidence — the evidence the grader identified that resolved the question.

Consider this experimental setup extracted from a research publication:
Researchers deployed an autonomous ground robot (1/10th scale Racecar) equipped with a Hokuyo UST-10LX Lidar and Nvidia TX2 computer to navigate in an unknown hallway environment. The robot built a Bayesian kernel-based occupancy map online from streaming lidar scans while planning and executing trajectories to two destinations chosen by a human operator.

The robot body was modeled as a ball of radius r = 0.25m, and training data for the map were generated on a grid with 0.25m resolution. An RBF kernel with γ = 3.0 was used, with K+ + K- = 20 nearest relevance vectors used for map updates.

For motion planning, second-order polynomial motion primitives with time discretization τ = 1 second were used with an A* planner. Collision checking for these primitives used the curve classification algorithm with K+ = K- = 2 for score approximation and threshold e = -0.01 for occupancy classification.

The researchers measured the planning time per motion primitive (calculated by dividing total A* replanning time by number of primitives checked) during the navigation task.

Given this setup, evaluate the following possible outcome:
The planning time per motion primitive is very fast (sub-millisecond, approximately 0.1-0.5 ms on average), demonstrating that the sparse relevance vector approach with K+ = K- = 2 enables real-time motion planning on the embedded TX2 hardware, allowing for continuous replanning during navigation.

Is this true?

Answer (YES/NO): NO